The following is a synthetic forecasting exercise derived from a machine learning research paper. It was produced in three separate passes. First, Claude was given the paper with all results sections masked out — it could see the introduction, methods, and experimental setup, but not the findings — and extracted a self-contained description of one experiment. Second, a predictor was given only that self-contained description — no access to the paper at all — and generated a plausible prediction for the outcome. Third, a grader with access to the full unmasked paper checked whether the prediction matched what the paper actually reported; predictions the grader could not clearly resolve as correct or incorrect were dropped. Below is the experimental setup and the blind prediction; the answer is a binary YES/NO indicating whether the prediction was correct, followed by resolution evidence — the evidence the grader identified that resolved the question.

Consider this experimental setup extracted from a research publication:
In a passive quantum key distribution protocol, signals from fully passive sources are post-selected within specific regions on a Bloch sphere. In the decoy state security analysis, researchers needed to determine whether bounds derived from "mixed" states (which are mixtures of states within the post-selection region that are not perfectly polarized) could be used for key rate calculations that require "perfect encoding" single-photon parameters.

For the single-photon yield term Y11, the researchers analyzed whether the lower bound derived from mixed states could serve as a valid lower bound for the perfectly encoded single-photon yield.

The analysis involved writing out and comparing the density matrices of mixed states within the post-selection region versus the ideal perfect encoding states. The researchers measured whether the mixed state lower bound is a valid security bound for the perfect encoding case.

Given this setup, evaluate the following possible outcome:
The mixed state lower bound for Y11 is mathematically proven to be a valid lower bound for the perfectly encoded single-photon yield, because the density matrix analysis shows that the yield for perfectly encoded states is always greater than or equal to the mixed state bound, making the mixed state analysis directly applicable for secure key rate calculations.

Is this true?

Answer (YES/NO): YES